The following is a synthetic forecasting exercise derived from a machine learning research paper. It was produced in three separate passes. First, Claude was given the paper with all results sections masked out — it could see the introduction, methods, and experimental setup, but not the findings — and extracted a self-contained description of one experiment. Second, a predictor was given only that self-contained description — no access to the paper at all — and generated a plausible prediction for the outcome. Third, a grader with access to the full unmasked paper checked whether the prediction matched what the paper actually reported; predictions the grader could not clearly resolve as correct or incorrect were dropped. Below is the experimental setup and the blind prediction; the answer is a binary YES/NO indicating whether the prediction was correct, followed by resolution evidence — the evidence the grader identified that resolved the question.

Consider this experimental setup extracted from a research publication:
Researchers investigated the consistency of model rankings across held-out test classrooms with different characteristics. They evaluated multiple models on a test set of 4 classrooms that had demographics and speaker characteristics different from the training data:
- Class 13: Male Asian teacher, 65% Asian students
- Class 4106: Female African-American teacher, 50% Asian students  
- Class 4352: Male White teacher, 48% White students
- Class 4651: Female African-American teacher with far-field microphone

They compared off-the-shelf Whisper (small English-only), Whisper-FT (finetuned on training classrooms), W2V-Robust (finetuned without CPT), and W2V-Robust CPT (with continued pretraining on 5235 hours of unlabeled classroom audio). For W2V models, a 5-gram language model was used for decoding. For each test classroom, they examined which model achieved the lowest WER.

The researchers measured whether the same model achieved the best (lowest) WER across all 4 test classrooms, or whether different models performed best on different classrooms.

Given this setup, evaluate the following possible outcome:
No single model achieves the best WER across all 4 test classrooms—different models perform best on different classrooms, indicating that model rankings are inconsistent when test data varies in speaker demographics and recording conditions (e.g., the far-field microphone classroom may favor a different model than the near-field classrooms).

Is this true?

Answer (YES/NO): YES